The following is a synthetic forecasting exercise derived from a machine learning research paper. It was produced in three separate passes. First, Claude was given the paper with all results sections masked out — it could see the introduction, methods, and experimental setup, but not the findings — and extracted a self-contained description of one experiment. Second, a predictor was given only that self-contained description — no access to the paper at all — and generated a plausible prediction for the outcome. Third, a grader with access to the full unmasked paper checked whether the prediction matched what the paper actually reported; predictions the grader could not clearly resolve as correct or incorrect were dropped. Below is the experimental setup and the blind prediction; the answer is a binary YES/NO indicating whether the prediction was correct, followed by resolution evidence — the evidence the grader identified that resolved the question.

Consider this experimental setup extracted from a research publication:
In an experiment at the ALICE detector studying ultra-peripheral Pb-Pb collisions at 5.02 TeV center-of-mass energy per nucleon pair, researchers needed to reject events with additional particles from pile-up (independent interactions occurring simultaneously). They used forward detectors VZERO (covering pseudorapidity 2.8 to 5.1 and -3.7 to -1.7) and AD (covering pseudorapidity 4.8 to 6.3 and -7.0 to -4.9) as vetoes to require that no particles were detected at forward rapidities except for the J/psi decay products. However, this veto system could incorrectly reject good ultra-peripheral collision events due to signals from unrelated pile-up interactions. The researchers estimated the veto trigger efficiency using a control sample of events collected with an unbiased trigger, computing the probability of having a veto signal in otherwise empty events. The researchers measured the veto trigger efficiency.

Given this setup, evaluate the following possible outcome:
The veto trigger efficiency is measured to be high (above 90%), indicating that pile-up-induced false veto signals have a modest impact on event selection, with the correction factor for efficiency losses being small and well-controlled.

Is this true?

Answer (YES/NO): YES